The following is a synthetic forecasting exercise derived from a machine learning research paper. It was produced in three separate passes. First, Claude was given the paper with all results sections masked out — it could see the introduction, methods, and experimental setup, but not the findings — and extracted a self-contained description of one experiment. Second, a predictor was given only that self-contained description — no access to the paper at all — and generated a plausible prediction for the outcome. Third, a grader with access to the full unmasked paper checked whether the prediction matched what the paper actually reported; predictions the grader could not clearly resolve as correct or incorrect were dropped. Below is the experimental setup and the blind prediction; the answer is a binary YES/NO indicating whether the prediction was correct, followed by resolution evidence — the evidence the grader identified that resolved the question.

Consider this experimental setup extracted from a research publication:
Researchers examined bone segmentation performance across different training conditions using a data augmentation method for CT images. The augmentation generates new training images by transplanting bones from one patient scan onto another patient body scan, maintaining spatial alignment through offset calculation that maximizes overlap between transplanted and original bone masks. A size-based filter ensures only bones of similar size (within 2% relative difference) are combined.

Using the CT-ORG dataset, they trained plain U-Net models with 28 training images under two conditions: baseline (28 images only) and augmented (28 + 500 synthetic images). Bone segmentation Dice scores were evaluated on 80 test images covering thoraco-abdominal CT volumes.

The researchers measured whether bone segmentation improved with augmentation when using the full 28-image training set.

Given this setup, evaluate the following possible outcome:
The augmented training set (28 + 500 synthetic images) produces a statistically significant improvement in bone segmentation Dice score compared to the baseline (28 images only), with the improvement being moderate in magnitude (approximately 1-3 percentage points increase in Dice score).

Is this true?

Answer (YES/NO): NO